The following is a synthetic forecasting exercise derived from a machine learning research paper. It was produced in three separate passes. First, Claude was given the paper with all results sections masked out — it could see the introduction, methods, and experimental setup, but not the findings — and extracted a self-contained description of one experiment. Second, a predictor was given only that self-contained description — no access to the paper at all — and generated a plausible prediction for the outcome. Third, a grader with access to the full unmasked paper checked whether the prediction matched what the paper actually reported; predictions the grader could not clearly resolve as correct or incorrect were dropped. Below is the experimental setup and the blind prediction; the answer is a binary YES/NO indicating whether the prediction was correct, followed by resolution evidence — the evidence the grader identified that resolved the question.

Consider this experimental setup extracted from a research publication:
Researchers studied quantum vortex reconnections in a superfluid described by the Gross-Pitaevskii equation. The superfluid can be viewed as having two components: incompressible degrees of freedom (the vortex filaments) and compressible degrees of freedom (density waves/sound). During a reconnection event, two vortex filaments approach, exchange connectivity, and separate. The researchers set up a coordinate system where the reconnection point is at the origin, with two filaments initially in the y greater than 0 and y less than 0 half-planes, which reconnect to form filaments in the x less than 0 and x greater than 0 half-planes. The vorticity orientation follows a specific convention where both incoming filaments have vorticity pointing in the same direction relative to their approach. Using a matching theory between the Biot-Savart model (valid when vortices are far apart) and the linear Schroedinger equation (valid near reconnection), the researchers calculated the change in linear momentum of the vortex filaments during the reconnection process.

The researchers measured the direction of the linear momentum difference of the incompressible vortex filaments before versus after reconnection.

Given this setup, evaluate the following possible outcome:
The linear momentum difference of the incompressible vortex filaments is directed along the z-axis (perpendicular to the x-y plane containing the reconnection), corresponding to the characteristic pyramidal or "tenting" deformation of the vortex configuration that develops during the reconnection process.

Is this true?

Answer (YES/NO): YES